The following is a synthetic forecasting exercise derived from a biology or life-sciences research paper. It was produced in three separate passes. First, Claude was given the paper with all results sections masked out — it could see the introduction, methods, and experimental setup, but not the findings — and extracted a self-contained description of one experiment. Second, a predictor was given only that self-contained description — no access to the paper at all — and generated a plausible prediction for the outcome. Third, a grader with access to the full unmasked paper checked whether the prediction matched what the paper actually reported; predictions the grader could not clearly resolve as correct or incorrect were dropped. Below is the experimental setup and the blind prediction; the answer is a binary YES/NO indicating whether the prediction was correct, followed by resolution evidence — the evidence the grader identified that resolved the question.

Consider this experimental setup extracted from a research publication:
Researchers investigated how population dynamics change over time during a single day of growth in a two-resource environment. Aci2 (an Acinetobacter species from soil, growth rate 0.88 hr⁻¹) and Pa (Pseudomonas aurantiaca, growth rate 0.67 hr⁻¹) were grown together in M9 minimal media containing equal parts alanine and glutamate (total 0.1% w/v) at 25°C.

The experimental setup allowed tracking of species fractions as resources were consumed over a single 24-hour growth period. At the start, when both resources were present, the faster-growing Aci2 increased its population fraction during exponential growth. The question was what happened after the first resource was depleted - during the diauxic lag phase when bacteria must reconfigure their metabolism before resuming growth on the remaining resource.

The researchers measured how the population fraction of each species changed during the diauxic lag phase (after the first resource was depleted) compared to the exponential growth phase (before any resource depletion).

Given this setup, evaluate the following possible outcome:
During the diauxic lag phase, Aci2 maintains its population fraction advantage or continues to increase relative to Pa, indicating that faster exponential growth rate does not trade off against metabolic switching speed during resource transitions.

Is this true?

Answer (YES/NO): NO